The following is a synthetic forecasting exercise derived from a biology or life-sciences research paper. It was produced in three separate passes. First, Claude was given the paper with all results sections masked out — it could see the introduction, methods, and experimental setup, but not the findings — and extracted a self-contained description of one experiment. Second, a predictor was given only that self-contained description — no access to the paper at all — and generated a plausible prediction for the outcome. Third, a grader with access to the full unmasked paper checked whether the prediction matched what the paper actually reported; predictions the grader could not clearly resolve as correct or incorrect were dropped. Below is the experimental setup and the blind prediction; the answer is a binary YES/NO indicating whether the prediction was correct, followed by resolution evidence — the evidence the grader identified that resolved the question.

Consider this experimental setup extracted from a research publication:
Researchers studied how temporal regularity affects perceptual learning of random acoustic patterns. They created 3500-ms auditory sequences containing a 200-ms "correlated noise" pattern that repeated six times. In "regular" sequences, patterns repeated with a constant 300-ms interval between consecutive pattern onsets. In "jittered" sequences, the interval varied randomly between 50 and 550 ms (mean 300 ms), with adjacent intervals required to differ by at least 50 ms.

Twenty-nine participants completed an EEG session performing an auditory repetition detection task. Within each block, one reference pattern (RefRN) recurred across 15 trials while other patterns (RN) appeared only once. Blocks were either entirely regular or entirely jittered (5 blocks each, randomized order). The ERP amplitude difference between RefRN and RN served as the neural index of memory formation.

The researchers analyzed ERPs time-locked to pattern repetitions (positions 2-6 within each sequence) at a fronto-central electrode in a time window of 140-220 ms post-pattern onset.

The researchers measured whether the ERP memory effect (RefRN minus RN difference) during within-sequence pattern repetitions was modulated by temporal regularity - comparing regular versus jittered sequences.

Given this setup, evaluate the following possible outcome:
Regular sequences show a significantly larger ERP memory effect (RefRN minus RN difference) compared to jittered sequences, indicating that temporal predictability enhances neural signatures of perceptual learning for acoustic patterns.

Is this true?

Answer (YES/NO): NO